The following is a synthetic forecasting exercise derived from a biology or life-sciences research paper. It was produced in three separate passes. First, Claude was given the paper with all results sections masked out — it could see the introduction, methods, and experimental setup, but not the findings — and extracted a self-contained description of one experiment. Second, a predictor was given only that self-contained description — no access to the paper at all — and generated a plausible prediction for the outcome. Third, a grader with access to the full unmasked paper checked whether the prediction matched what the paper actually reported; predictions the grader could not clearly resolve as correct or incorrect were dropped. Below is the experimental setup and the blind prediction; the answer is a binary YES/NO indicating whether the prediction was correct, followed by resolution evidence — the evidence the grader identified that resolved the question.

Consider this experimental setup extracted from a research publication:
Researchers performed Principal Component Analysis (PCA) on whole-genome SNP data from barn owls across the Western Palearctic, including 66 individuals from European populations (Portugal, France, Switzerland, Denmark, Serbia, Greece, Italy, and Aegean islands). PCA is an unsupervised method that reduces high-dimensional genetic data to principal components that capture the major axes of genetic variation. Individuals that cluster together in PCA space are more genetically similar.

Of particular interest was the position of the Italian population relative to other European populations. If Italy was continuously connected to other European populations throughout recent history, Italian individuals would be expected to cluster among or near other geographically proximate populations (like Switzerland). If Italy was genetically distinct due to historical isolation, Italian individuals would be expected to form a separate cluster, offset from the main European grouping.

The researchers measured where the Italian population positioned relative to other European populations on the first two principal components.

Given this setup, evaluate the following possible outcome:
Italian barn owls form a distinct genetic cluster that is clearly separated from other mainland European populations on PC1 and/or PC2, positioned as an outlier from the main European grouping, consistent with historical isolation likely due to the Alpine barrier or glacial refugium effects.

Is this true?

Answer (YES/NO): YES